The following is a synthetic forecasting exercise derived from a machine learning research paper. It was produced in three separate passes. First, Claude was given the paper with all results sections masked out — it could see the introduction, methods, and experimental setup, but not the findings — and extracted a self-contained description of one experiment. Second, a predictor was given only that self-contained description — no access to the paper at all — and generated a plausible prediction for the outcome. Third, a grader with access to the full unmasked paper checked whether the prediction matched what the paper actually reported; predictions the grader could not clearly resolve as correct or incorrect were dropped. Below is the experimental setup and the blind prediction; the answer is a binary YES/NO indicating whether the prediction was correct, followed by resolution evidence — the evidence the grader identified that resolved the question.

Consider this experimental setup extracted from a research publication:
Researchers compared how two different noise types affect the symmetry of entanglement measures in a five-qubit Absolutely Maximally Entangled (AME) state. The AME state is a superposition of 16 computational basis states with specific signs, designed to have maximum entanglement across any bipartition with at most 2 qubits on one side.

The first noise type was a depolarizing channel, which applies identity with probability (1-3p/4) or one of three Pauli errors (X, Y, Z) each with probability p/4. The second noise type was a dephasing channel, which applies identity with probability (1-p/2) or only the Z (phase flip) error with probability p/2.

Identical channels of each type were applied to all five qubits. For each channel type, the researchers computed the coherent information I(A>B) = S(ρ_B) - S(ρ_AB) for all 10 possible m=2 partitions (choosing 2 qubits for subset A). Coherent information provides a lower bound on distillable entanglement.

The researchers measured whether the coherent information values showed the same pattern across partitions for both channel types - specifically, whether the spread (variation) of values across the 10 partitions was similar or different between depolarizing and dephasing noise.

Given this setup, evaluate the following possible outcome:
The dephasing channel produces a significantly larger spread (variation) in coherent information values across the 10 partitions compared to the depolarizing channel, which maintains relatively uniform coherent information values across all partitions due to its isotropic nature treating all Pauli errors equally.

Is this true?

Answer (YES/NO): NO